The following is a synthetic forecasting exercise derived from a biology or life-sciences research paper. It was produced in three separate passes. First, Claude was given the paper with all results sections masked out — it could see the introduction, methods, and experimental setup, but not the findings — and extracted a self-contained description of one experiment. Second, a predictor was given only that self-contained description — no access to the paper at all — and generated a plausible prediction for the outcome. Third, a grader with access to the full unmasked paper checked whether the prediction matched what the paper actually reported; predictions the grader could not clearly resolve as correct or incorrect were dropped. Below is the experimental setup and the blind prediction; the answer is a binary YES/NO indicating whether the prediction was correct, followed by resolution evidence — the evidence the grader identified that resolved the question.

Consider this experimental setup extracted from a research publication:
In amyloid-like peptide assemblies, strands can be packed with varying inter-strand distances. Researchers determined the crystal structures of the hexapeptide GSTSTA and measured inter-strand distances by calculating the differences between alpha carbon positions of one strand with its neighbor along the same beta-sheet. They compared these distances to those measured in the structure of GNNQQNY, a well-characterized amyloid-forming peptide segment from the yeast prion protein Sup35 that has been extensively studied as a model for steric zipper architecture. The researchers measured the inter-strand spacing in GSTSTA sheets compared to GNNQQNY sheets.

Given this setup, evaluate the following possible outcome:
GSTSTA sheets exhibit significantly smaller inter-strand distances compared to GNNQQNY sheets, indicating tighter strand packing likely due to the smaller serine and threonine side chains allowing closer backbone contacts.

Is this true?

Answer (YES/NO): YES